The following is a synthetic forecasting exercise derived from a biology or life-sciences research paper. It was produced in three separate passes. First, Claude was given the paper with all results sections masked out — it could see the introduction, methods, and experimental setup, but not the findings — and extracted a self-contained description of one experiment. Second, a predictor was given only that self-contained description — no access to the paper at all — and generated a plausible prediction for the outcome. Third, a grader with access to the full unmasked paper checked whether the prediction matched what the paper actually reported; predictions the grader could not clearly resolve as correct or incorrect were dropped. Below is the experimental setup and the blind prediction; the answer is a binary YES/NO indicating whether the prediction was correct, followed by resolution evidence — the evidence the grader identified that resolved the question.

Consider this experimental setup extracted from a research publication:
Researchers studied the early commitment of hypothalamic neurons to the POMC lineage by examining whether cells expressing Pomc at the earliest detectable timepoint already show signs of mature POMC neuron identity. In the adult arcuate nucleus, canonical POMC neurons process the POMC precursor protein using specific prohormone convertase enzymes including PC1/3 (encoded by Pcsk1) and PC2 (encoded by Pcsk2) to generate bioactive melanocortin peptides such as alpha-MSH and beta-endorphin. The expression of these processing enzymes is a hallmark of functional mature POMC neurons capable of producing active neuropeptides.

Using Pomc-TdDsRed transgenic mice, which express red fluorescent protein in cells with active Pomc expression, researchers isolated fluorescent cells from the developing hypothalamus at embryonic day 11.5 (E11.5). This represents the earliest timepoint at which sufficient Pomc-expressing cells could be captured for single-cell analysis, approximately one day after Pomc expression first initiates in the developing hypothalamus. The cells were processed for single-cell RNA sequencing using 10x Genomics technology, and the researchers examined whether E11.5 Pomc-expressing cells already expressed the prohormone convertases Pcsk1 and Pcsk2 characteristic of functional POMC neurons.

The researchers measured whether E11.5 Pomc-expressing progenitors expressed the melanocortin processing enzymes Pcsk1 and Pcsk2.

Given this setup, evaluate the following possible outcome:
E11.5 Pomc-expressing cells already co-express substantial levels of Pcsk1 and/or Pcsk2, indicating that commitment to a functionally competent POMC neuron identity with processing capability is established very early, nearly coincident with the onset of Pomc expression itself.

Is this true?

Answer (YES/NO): NO